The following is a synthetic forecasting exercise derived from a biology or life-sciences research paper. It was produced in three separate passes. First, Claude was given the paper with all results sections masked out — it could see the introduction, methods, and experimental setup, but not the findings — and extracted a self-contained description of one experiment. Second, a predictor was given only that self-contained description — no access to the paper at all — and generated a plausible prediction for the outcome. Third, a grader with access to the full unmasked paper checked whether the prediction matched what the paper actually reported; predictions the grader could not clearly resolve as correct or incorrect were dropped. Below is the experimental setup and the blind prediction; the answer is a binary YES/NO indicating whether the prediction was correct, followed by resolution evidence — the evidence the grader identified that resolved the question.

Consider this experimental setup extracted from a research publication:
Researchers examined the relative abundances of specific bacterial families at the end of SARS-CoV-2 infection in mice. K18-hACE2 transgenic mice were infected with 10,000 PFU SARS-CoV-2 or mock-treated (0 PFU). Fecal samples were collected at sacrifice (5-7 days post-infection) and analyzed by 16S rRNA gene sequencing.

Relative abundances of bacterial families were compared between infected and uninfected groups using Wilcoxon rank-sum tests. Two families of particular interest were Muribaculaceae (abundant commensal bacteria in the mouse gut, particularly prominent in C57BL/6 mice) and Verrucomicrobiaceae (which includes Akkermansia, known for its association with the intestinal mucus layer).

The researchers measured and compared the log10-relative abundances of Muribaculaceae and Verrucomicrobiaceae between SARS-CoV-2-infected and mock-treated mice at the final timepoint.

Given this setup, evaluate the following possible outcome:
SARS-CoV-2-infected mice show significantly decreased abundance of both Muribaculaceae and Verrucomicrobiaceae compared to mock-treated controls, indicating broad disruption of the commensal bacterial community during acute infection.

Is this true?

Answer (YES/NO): NO